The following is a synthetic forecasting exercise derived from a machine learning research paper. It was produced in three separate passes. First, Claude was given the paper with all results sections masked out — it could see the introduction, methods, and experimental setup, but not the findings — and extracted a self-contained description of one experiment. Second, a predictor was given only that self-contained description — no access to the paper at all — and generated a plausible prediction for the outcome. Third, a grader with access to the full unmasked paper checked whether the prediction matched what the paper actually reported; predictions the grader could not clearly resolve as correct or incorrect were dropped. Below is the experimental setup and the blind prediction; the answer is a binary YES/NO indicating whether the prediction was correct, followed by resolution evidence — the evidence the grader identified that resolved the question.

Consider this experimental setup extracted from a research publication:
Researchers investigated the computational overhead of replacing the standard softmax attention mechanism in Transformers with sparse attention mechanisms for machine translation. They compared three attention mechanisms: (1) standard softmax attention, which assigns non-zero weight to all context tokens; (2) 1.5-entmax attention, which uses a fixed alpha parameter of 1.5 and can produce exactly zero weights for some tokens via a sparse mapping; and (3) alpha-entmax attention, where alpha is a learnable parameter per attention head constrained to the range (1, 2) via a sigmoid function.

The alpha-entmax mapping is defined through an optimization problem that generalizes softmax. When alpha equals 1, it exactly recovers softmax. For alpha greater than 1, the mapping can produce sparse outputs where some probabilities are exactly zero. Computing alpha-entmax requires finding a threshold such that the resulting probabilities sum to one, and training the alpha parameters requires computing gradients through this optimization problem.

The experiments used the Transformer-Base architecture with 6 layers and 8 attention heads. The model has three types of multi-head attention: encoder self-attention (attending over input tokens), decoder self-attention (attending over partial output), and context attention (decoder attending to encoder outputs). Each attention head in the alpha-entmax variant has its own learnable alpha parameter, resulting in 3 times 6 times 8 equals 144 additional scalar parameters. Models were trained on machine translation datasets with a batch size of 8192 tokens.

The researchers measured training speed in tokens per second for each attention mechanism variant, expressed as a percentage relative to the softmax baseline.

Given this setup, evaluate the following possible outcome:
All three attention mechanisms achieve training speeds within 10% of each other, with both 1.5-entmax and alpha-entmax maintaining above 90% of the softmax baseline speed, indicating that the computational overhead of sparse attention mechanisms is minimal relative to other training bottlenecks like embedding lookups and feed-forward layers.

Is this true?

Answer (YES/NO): NO